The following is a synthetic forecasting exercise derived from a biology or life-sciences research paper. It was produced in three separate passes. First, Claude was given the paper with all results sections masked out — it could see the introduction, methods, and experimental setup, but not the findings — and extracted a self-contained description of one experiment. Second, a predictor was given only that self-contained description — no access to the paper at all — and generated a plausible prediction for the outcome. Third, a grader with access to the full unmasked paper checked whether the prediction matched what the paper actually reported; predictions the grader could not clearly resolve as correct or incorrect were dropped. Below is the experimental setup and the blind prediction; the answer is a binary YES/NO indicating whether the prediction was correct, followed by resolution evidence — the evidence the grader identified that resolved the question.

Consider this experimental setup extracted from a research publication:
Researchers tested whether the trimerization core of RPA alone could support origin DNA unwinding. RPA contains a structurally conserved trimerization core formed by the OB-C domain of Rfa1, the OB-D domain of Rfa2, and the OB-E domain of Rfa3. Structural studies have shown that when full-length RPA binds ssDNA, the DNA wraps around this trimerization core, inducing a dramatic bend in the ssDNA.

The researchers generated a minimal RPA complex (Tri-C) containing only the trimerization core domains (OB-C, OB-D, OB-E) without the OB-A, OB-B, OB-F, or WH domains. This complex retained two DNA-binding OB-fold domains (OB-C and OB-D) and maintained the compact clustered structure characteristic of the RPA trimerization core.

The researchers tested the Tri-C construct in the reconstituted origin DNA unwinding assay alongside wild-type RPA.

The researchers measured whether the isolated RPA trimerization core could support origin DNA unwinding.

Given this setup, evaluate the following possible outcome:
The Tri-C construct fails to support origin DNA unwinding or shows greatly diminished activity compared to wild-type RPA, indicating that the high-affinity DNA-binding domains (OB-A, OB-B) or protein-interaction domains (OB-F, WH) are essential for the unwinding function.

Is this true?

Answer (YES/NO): NO